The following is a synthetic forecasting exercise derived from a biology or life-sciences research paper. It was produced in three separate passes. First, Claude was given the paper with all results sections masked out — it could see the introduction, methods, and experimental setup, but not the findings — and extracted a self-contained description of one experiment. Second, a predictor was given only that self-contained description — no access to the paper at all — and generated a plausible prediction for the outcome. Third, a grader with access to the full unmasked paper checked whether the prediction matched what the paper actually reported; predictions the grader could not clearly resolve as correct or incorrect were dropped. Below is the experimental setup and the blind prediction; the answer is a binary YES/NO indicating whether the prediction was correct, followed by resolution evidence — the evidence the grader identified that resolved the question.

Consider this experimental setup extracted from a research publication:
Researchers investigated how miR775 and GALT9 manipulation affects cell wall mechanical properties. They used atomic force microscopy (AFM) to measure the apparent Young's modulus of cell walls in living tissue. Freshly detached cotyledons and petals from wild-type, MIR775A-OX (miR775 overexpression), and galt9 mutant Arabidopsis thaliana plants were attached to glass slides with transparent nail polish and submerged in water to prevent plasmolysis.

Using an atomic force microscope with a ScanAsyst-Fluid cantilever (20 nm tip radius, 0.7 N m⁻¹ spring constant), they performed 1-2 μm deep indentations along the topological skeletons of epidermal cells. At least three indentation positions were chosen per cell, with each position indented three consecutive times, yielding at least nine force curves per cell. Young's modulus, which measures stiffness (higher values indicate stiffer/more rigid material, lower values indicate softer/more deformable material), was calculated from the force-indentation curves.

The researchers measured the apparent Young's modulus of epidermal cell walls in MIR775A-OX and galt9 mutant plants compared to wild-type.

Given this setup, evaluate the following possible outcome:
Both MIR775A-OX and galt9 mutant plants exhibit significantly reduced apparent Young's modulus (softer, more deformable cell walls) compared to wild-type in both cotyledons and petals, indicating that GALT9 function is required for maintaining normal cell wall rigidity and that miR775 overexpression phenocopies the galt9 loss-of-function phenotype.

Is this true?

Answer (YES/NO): YES